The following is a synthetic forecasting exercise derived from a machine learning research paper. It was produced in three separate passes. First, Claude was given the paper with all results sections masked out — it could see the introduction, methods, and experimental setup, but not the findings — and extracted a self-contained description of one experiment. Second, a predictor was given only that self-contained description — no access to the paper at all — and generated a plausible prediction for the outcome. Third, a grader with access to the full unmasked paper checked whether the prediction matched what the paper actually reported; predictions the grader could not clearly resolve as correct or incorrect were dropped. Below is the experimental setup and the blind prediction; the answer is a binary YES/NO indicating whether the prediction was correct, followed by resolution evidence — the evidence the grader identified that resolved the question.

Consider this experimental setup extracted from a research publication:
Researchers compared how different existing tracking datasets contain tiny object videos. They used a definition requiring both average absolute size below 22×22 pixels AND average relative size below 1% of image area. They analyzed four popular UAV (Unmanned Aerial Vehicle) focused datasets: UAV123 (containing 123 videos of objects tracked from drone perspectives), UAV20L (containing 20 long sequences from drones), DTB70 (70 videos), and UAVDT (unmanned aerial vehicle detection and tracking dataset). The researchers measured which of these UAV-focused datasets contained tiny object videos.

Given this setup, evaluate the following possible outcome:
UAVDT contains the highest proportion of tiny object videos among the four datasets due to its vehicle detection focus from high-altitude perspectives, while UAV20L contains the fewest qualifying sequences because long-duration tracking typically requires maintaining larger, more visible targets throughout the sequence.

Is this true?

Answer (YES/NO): NO